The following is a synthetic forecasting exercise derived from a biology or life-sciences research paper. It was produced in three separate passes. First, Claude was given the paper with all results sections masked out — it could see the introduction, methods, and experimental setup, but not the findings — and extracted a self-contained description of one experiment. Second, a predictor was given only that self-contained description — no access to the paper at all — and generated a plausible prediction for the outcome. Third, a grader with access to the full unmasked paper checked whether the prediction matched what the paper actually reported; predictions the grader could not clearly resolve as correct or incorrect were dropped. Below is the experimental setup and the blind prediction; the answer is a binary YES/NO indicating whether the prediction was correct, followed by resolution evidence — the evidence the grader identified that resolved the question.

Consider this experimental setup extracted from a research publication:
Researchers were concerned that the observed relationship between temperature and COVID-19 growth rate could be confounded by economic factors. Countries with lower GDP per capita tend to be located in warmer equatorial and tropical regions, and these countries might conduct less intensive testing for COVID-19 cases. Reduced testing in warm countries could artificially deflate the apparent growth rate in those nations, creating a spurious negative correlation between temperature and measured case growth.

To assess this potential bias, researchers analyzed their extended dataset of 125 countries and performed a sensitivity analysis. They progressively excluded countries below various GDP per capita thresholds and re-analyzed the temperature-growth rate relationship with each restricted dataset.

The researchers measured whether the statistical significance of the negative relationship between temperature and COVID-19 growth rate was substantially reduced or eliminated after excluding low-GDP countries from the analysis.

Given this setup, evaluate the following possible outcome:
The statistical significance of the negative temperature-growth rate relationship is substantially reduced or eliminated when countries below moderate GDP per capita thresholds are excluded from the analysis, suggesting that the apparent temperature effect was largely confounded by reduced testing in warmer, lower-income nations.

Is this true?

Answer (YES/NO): NO